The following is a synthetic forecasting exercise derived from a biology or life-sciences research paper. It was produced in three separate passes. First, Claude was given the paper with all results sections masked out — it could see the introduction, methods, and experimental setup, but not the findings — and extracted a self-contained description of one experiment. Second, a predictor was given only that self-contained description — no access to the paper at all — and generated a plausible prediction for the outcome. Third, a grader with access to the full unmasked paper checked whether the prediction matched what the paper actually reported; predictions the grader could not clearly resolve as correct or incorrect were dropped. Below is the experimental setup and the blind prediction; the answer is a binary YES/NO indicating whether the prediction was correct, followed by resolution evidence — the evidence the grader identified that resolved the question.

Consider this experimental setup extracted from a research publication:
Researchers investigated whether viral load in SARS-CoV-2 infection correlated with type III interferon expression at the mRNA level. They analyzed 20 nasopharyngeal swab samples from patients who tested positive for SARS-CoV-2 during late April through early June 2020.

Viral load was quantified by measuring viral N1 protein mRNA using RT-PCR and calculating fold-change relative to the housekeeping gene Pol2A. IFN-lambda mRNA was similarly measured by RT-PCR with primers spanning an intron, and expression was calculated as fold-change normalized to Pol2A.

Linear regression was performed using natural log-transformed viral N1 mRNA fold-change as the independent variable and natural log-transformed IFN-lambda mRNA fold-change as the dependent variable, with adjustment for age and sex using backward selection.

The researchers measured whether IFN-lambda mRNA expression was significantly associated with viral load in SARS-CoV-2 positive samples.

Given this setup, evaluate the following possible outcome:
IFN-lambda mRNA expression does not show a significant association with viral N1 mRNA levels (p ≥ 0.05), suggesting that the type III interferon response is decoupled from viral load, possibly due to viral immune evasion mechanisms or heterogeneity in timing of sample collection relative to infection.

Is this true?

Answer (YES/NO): NO